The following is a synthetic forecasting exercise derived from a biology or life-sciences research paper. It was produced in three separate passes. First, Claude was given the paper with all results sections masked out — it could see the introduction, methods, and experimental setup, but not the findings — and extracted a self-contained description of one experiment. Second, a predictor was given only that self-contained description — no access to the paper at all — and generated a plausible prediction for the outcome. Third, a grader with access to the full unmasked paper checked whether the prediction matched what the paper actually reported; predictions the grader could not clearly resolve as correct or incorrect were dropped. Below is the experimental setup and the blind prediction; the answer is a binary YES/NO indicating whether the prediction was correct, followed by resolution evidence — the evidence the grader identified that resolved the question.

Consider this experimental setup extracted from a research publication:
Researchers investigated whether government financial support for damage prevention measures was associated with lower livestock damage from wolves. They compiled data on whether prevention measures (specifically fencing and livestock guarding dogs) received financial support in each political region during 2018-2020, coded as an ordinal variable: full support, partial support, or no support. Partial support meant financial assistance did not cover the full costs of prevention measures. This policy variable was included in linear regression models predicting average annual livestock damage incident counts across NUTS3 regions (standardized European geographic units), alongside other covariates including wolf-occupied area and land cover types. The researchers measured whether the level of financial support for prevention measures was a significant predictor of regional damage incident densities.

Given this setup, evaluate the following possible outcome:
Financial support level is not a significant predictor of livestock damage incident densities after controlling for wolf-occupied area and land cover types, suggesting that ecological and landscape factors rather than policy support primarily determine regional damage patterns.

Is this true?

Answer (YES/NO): YES